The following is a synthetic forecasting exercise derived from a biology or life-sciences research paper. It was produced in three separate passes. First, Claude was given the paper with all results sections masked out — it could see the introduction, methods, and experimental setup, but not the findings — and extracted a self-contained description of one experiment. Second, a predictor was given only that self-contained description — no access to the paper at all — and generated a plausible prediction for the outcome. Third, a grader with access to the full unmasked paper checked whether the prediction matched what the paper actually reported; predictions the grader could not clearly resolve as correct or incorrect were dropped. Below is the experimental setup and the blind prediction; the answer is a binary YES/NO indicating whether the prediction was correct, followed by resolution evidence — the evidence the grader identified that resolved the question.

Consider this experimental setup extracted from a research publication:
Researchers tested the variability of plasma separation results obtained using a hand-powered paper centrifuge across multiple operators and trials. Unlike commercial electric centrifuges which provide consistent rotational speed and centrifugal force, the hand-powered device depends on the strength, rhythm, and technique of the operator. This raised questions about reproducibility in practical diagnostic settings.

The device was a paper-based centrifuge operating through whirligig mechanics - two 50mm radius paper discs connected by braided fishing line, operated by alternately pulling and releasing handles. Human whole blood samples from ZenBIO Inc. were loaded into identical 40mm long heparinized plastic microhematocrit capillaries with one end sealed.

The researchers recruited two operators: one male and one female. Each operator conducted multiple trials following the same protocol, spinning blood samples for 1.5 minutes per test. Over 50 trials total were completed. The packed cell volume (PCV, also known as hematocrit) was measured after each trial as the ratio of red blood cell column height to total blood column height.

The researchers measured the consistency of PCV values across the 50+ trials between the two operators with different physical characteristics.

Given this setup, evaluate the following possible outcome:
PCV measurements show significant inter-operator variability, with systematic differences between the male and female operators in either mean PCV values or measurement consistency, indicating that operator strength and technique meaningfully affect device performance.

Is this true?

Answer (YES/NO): NO